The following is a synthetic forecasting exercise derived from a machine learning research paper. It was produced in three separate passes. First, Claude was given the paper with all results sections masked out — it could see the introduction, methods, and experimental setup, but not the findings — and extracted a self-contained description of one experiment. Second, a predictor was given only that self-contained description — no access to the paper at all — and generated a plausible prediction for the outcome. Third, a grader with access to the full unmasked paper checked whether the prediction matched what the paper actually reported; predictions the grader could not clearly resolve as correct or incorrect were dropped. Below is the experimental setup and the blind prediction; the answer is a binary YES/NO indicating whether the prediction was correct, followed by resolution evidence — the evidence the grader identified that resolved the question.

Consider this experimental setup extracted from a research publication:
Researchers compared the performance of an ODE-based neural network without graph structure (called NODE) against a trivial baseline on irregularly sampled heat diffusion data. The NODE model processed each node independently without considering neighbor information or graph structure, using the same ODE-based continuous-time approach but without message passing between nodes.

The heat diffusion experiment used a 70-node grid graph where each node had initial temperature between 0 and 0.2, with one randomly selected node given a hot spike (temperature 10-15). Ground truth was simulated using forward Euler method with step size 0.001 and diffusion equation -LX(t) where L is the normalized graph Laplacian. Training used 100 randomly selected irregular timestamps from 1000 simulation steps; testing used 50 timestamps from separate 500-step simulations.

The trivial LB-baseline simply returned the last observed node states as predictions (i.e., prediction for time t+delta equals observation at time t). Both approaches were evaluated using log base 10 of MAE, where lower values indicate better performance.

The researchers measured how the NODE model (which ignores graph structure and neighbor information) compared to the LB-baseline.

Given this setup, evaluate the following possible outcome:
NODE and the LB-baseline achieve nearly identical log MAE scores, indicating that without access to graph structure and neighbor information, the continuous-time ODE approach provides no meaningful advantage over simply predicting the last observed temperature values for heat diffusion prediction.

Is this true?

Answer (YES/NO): NO